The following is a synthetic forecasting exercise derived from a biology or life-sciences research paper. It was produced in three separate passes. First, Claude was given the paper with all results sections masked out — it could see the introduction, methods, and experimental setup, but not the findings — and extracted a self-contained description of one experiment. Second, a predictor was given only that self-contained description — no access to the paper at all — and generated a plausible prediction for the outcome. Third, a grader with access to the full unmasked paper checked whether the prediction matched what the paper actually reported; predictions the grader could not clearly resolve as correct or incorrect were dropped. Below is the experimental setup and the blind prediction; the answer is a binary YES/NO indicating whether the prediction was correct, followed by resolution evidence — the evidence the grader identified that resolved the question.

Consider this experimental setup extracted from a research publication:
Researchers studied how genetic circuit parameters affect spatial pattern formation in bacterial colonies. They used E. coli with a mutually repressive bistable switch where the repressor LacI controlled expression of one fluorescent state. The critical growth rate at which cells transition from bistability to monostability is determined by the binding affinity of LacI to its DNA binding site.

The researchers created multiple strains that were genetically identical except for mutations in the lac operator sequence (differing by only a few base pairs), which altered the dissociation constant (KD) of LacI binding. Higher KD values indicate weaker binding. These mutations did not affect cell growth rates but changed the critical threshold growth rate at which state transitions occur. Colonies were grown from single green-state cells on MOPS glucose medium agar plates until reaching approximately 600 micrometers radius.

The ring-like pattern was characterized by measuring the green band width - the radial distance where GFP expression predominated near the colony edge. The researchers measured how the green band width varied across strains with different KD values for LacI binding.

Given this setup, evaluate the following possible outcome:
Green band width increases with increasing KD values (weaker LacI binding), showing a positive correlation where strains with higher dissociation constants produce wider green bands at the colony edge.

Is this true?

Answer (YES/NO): NO